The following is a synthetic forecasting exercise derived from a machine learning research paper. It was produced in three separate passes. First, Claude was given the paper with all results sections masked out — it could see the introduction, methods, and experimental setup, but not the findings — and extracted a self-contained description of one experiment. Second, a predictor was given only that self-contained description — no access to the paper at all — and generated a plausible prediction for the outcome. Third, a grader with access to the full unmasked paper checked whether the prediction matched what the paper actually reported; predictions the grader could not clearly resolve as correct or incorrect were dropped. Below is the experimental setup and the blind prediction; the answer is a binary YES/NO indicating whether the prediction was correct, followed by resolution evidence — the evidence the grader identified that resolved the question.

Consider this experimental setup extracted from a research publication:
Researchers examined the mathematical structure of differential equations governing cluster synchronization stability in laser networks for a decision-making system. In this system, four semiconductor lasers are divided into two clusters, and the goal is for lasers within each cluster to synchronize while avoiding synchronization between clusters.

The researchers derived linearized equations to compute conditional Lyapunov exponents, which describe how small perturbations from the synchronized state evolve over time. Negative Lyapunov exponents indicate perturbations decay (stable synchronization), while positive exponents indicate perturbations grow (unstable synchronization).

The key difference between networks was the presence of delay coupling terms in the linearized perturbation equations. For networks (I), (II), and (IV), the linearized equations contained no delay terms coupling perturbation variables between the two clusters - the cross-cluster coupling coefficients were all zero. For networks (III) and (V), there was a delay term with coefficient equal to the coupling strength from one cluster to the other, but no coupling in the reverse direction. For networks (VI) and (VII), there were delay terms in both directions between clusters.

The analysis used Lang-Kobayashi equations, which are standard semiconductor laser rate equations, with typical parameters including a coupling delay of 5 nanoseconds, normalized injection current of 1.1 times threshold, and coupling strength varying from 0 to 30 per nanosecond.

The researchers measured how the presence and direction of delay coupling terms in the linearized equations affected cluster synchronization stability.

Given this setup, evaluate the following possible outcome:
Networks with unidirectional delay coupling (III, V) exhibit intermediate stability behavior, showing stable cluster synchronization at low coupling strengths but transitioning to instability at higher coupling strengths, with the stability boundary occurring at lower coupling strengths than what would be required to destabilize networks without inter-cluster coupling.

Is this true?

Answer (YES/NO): NO